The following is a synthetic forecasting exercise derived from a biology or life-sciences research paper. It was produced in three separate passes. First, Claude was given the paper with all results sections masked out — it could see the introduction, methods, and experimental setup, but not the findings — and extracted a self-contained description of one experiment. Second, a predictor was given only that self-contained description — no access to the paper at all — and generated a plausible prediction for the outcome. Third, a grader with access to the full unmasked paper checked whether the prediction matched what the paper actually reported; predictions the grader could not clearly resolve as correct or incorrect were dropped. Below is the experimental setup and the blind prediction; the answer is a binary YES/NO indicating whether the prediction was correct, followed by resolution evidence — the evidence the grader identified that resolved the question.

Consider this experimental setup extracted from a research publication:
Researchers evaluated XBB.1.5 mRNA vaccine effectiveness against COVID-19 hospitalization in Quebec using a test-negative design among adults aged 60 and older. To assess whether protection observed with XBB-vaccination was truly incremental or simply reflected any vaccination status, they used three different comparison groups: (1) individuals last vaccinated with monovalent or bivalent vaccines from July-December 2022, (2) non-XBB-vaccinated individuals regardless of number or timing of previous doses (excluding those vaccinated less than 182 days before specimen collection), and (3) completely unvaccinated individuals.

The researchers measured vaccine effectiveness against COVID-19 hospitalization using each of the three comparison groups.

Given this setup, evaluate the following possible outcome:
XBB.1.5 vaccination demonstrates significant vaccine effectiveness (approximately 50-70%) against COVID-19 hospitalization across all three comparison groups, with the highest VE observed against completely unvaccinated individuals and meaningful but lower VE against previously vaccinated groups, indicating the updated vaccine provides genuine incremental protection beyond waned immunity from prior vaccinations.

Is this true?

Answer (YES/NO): NO